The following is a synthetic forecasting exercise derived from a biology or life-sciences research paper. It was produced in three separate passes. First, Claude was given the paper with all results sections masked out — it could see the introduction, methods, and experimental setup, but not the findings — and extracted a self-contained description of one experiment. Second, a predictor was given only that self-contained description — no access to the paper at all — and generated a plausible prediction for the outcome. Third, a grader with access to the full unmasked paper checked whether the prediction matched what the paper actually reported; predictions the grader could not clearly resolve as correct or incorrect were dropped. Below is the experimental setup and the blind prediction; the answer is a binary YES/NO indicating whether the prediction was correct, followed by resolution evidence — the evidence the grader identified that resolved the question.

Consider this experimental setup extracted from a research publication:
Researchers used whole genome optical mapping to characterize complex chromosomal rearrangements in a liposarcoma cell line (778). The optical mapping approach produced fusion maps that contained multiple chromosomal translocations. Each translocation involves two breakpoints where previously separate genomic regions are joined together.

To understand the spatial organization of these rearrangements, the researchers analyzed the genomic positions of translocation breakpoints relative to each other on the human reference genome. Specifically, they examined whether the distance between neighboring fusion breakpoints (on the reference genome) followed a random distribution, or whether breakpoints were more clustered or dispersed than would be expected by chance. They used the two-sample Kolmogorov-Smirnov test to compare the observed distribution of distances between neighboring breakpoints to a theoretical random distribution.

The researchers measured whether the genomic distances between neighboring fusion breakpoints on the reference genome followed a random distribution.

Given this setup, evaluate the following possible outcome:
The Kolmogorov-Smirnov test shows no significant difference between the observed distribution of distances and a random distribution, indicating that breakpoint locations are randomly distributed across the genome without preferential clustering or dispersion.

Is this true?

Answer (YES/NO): NO